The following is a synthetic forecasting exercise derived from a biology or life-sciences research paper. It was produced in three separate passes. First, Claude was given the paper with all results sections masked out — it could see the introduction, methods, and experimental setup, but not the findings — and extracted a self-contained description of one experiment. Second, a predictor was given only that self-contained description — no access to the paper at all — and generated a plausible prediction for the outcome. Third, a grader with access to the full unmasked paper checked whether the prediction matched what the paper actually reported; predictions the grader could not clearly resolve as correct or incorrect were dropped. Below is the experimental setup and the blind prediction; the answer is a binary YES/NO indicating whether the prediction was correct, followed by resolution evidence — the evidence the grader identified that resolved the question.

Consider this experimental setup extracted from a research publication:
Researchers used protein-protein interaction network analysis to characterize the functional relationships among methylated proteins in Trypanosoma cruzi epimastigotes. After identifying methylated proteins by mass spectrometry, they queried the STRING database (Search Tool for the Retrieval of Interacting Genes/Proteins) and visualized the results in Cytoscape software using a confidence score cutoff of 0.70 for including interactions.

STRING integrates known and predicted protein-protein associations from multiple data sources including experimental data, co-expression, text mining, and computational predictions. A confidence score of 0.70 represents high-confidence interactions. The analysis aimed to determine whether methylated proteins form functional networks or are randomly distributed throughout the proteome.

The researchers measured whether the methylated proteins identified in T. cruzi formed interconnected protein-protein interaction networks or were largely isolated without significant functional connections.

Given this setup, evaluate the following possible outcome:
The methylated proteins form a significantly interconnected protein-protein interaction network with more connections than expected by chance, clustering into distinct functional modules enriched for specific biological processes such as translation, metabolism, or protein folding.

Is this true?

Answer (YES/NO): YES